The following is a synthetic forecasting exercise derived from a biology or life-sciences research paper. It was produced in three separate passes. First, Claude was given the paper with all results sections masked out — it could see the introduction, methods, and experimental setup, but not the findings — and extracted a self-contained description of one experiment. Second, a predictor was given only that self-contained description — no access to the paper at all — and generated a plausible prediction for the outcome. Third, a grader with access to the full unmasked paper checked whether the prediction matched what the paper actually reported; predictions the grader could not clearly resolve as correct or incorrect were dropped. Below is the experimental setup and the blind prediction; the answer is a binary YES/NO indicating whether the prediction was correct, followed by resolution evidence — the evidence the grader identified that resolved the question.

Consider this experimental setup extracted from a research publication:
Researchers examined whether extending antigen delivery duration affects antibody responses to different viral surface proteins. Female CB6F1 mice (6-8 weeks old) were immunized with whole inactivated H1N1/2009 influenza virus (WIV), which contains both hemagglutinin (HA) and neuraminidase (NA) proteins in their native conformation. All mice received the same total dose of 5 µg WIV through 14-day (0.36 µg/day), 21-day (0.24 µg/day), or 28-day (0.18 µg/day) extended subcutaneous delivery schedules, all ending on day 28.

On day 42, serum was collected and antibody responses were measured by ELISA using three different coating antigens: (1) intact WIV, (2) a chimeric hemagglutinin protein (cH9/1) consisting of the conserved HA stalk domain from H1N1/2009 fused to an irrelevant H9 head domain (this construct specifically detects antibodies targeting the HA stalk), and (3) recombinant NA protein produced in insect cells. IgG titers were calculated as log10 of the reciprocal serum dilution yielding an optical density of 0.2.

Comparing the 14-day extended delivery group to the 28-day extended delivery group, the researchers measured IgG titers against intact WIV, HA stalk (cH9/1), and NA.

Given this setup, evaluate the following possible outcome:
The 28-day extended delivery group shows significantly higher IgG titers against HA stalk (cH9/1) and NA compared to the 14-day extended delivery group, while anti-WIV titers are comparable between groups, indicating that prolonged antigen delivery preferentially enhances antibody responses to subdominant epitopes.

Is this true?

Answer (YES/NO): NO